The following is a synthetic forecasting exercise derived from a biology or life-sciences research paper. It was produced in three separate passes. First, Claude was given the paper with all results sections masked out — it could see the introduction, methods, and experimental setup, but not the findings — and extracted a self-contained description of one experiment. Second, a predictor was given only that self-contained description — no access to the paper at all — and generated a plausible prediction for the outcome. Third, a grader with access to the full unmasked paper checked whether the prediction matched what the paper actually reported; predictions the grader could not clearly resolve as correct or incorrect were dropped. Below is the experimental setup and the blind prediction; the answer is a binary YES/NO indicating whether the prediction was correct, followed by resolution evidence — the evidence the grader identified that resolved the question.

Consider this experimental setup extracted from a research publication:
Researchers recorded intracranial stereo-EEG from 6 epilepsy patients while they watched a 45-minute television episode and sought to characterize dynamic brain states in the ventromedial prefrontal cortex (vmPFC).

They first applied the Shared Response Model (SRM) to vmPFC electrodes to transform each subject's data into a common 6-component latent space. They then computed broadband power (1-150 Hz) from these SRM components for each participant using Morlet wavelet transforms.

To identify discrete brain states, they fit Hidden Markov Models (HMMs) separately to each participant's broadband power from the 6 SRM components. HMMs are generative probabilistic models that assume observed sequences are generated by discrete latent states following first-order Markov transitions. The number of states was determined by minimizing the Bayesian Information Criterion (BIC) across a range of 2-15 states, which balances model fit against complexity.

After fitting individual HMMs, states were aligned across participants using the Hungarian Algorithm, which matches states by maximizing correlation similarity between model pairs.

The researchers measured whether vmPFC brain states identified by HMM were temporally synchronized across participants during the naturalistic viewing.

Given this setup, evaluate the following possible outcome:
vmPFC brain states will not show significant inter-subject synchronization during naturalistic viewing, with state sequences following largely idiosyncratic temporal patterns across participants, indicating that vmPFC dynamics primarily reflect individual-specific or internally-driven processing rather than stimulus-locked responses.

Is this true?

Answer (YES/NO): YES